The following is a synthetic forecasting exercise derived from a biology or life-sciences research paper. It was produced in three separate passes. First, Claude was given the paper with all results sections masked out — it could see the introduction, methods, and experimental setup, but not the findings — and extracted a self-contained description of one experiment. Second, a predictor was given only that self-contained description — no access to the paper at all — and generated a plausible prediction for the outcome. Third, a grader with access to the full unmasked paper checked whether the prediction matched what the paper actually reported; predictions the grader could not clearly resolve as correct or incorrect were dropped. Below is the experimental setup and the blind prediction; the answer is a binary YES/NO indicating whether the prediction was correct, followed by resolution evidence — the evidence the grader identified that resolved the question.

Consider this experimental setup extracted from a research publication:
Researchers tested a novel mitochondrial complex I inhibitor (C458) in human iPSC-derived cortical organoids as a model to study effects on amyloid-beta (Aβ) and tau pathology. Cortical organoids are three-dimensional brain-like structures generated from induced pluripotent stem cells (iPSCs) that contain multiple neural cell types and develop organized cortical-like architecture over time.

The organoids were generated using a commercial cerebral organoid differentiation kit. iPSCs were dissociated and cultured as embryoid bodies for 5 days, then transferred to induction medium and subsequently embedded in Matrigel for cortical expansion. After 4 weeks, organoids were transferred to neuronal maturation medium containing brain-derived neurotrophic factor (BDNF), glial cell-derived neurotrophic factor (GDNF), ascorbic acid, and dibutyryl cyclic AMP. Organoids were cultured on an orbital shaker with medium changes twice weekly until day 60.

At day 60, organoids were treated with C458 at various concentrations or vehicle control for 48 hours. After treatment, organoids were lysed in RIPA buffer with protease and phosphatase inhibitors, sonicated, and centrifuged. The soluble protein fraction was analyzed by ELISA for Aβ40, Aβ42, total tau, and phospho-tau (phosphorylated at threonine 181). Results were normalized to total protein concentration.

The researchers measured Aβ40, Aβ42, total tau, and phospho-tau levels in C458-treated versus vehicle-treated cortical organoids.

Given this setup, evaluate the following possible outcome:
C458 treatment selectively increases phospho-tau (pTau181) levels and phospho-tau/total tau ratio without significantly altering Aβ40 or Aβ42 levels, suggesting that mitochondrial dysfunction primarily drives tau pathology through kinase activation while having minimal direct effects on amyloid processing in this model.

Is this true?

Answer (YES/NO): NO